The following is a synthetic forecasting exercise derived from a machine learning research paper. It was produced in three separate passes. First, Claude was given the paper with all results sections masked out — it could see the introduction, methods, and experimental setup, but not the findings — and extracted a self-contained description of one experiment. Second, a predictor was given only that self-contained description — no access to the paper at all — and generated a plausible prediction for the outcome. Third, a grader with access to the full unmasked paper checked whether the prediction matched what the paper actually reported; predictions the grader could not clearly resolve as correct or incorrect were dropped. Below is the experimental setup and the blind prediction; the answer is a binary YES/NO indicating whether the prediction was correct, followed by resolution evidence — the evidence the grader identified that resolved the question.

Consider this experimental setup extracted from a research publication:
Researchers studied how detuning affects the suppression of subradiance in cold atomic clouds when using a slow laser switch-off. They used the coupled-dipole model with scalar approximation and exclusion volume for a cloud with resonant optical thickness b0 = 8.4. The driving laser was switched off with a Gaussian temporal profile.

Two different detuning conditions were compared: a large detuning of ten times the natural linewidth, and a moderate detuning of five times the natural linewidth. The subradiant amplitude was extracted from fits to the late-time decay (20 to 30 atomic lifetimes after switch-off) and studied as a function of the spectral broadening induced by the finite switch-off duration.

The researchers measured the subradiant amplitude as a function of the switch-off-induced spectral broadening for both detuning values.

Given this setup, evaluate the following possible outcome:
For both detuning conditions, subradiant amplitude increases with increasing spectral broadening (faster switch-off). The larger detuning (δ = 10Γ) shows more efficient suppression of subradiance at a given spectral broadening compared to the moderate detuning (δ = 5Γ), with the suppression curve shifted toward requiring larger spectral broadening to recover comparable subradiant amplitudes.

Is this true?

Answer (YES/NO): YES